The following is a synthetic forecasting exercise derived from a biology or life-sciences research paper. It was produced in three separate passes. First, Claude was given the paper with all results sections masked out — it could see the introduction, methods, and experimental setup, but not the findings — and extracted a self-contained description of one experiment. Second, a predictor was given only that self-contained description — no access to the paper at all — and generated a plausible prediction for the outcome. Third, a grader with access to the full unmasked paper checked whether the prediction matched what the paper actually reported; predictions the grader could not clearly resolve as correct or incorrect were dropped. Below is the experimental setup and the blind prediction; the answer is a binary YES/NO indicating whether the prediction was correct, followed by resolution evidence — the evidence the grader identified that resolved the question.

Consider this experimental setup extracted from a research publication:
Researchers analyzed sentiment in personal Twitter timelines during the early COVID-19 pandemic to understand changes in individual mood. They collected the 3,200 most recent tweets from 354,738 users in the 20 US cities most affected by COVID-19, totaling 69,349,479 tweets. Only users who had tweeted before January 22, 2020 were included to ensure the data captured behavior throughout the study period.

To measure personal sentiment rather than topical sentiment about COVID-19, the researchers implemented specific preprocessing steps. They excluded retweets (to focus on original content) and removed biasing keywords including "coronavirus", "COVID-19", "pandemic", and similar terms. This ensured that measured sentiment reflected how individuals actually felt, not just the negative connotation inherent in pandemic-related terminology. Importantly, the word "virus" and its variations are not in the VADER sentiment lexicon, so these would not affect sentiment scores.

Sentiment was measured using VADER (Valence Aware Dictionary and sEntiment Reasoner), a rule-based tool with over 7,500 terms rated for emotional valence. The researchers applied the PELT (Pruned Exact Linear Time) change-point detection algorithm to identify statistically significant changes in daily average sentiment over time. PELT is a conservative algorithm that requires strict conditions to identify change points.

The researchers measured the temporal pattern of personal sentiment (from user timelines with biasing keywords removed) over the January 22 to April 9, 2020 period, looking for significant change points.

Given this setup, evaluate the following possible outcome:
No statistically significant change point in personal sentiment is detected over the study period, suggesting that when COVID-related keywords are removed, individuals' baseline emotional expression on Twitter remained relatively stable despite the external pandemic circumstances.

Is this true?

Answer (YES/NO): NO